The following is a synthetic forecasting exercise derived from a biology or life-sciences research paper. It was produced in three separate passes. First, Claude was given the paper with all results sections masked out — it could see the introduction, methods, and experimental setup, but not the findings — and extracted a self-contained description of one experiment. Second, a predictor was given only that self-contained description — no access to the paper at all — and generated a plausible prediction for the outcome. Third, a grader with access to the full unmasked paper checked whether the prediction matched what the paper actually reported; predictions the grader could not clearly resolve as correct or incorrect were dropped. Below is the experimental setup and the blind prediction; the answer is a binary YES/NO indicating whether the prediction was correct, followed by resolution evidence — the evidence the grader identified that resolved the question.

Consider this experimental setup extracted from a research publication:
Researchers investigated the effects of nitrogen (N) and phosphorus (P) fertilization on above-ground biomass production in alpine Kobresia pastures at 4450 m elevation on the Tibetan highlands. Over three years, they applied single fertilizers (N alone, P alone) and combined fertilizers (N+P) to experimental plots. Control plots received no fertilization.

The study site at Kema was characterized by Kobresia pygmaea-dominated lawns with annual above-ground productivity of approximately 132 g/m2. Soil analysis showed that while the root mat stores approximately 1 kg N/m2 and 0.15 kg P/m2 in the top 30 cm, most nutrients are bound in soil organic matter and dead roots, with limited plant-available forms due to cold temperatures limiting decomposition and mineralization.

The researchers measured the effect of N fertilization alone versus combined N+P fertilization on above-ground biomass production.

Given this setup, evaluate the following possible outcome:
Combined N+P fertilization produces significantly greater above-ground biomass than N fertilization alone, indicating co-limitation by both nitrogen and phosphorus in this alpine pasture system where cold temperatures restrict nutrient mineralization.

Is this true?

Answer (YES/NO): YES